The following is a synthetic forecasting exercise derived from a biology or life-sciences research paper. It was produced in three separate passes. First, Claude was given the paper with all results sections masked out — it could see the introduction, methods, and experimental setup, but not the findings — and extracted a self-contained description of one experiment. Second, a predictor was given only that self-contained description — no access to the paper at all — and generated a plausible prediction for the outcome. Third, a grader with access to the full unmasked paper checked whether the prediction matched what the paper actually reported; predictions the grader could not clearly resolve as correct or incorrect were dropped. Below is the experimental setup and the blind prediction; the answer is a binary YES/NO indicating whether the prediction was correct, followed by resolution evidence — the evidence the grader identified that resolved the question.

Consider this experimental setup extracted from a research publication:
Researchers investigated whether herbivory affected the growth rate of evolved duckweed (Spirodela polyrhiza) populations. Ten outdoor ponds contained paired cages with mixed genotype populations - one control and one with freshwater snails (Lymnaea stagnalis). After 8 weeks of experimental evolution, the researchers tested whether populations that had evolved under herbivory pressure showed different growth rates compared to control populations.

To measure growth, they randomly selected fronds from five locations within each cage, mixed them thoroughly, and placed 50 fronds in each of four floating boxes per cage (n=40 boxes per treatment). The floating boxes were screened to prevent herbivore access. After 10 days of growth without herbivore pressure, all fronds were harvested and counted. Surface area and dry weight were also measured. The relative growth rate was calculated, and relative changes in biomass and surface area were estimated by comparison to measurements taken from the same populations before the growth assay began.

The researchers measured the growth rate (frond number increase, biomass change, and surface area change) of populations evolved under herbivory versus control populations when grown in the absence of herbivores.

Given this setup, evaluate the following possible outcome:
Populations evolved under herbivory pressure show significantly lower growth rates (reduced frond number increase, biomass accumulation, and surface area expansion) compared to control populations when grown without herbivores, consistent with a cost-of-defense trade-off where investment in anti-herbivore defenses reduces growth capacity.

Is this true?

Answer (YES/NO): YES